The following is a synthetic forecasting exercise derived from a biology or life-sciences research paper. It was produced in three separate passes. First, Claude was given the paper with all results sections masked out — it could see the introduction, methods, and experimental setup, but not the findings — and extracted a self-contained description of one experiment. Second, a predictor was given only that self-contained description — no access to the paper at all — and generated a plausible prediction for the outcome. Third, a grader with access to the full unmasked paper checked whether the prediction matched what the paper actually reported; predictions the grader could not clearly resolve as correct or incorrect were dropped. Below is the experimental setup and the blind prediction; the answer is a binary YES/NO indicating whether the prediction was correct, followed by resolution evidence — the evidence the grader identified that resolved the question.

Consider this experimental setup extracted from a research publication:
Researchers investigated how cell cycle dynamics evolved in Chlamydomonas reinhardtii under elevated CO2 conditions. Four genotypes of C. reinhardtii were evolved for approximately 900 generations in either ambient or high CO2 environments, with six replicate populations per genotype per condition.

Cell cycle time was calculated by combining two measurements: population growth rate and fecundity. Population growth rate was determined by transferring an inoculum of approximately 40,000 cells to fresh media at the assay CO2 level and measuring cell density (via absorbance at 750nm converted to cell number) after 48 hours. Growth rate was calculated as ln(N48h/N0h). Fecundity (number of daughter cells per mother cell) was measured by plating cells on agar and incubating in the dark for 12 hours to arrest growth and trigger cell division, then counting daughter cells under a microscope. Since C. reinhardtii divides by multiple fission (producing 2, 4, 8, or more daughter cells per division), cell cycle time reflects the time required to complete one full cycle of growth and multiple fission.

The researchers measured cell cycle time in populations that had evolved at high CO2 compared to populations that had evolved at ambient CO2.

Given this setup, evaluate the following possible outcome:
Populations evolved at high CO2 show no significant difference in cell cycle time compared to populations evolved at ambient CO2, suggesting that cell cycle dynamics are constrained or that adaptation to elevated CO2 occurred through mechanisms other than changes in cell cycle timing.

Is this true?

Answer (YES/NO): NO